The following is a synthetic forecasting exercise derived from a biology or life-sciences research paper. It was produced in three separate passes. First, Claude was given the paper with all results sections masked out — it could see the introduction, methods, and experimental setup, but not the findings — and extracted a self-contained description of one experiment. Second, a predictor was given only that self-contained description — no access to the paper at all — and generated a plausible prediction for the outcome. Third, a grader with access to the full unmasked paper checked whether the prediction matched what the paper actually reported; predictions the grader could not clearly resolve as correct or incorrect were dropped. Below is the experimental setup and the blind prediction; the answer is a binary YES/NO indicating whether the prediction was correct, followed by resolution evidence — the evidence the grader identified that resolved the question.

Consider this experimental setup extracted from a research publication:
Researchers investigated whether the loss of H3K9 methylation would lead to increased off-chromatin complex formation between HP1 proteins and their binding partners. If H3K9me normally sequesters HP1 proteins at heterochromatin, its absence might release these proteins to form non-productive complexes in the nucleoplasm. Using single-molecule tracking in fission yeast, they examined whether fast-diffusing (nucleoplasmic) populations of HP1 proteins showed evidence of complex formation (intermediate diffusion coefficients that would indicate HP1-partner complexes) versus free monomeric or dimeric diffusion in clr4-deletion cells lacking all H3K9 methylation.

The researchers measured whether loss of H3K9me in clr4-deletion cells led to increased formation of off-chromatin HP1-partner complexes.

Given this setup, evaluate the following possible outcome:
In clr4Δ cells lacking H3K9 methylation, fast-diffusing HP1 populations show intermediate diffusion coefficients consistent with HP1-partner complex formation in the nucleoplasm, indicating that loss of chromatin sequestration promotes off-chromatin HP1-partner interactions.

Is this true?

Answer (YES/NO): YES